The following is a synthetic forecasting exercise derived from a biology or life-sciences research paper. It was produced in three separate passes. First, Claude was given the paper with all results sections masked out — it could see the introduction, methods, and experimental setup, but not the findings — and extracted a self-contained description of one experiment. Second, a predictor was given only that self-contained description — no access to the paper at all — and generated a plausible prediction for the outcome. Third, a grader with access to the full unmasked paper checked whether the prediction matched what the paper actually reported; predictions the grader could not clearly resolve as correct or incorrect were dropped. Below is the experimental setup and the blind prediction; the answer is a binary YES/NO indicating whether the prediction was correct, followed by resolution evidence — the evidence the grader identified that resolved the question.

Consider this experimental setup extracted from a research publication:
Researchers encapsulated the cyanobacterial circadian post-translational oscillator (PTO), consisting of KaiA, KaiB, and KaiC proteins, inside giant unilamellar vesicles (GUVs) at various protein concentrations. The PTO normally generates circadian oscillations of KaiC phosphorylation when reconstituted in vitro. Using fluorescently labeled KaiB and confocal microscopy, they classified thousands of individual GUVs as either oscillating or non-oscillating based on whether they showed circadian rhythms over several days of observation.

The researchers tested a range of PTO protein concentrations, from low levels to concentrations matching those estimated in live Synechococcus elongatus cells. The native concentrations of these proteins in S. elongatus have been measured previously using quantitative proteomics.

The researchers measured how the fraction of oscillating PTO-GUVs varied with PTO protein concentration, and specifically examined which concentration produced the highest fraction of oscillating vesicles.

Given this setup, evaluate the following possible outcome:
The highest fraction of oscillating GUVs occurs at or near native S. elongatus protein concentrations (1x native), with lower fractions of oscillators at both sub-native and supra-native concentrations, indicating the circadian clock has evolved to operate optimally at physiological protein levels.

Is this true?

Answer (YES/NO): NO